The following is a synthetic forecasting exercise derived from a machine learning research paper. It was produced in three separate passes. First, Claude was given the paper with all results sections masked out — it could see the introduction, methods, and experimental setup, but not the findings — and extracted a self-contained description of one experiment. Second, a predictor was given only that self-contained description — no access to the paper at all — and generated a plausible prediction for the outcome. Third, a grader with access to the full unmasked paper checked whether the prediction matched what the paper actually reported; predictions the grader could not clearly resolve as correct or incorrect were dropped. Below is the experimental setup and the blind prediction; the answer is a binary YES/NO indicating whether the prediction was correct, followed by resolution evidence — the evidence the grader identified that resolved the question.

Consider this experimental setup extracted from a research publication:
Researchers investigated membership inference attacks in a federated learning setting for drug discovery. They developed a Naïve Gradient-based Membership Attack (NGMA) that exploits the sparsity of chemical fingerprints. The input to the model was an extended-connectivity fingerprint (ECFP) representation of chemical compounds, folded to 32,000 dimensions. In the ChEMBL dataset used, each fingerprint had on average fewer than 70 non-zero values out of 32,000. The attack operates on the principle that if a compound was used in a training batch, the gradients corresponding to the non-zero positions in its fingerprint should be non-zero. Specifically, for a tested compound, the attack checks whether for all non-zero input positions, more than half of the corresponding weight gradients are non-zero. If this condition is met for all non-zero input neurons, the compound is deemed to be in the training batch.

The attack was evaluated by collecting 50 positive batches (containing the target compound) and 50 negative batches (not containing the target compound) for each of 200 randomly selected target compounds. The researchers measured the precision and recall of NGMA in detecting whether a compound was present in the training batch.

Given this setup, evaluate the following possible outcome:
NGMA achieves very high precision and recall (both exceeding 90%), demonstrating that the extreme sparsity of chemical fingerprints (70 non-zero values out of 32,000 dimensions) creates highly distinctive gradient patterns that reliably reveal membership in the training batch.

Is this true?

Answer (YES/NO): NO